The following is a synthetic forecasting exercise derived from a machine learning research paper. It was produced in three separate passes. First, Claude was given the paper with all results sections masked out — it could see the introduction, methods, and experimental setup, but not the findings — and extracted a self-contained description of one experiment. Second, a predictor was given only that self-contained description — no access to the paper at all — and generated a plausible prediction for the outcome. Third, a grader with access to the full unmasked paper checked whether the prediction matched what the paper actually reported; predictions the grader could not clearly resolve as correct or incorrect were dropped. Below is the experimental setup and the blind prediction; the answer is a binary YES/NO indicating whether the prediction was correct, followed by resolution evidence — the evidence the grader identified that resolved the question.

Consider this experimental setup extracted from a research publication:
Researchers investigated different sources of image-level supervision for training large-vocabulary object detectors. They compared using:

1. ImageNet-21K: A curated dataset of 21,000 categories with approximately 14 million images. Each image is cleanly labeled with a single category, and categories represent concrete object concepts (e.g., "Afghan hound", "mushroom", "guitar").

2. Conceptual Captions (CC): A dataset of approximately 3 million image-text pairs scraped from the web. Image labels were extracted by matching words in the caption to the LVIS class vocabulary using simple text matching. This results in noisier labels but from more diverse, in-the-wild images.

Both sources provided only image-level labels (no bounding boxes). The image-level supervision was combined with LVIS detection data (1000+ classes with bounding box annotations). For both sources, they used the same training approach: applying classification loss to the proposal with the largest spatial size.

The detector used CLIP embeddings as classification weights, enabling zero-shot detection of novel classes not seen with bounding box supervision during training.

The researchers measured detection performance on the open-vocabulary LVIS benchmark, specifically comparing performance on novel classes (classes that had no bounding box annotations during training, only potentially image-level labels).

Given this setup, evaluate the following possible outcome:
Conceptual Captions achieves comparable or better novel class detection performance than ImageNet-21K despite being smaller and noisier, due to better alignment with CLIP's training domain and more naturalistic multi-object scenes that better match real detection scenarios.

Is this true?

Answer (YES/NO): NO